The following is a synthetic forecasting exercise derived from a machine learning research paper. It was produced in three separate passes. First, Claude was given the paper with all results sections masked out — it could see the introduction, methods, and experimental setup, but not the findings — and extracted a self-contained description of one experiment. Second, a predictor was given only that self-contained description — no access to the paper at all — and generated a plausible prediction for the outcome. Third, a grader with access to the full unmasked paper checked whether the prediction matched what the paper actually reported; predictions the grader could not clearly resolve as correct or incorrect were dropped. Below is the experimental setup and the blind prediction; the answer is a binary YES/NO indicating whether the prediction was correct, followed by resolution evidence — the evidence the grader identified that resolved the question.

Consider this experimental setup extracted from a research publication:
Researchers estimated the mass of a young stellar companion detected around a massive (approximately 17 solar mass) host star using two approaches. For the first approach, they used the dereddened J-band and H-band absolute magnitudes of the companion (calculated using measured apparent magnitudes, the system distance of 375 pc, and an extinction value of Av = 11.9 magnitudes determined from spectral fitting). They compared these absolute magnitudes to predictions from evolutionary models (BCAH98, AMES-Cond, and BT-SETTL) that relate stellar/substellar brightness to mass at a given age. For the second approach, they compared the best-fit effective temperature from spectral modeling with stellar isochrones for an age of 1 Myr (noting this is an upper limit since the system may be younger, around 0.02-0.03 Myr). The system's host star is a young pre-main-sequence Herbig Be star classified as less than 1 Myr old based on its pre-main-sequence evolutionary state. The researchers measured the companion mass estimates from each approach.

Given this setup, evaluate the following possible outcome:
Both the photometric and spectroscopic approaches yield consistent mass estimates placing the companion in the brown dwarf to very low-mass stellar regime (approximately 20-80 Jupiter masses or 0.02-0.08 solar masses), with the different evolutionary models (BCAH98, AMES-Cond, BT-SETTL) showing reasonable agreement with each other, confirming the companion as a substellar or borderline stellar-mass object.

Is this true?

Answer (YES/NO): NO